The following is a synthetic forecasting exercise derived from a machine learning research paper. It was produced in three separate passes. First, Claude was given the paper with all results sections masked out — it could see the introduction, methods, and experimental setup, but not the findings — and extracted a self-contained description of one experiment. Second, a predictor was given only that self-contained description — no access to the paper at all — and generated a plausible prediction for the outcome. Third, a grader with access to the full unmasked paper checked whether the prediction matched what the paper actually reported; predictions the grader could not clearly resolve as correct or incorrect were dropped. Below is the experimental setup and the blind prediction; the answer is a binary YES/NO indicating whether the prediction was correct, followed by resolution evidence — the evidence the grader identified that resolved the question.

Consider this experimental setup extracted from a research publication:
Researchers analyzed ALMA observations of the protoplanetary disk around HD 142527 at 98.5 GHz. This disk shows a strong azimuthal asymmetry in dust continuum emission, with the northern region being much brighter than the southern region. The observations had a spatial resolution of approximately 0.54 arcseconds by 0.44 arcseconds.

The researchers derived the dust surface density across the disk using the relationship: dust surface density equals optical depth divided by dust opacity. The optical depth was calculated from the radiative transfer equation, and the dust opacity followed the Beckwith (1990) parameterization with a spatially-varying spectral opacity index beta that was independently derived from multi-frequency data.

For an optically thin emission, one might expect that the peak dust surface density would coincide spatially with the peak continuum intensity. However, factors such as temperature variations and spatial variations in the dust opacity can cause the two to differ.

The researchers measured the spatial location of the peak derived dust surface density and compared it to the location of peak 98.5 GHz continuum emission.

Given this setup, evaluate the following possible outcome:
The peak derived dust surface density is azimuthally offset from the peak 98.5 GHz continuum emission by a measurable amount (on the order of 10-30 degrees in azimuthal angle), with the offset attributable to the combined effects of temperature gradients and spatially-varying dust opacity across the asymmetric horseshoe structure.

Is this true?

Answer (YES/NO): NO